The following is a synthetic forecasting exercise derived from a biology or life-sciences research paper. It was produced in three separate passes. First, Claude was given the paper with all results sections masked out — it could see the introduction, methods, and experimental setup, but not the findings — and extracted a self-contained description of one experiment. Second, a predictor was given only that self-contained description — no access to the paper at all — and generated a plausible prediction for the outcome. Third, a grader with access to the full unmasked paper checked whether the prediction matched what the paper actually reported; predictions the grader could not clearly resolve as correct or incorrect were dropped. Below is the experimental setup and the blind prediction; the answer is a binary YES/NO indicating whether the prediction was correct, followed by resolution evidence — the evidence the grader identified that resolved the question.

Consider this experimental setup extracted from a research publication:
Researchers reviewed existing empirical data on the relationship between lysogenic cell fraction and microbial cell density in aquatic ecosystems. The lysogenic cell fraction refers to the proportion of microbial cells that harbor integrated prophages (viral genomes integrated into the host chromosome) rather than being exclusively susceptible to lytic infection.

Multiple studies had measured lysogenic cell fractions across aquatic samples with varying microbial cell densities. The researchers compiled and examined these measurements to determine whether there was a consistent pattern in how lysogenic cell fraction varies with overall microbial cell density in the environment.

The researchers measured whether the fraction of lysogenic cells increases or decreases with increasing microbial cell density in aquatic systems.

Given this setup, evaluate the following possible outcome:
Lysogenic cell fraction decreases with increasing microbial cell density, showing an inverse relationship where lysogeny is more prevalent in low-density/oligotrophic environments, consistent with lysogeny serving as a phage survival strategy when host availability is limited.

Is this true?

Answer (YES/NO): YES